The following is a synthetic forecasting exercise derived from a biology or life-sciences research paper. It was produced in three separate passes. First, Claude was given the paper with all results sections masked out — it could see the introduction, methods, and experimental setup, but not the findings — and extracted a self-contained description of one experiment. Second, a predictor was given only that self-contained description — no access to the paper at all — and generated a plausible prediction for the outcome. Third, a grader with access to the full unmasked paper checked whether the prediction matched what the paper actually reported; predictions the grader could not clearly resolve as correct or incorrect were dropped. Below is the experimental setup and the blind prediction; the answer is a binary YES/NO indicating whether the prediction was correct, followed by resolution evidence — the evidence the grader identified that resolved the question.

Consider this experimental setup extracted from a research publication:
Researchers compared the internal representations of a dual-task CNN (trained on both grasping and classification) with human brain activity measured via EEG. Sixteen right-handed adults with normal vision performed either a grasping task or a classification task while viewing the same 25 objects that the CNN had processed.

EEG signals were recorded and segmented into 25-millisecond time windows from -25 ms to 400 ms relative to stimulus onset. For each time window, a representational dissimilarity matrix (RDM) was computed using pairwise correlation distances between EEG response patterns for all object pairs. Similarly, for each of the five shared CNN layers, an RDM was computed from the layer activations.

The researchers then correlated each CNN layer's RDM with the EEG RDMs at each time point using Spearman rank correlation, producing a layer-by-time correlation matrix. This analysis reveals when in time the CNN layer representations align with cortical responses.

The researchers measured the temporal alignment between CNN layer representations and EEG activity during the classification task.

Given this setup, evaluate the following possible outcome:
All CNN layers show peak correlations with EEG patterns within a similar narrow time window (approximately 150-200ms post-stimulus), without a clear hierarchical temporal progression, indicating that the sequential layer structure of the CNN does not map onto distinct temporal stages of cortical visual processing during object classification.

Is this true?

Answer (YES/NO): NO